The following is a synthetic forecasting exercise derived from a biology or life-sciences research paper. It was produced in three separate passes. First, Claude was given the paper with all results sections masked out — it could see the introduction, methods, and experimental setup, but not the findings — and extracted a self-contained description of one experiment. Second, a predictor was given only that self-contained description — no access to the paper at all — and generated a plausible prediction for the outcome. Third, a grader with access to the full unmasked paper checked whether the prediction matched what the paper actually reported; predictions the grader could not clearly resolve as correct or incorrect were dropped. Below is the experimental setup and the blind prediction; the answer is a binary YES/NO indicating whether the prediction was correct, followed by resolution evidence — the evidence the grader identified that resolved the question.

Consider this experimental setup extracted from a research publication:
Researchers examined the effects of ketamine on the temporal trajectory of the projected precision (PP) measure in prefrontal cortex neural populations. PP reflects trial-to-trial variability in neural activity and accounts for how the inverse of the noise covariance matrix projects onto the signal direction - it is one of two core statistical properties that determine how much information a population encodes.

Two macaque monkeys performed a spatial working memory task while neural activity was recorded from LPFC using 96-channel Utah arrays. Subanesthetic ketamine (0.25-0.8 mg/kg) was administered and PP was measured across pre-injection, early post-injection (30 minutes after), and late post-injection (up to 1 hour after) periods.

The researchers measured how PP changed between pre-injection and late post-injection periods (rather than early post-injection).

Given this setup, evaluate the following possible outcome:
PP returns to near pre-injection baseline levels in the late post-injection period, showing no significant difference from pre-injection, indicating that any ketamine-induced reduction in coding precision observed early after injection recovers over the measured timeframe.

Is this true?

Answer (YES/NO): NO